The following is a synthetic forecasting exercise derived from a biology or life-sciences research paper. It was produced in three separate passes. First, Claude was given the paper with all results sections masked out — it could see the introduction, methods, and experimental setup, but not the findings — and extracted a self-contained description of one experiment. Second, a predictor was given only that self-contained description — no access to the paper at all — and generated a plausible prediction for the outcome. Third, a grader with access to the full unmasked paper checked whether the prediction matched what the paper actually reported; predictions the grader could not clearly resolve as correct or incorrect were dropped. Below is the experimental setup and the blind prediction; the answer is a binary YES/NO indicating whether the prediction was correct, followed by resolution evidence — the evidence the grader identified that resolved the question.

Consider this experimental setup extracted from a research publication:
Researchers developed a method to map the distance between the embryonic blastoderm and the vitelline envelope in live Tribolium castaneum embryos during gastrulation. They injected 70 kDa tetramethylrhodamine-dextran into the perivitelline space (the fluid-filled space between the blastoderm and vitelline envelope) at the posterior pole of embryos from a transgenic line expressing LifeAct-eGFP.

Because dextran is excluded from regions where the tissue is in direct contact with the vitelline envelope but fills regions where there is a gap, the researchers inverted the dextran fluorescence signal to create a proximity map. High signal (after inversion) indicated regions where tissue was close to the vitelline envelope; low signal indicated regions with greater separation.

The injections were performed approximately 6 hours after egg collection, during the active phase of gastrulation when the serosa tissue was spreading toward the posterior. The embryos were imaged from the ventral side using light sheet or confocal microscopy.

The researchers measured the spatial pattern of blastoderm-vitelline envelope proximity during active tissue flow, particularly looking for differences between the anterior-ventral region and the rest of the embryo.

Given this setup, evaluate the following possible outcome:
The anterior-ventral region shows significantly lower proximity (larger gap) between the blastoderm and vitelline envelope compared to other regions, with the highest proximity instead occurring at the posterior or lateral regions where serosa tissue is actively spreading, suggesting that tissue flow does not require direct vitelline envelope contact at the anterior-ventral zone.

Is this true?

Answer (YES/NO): NO